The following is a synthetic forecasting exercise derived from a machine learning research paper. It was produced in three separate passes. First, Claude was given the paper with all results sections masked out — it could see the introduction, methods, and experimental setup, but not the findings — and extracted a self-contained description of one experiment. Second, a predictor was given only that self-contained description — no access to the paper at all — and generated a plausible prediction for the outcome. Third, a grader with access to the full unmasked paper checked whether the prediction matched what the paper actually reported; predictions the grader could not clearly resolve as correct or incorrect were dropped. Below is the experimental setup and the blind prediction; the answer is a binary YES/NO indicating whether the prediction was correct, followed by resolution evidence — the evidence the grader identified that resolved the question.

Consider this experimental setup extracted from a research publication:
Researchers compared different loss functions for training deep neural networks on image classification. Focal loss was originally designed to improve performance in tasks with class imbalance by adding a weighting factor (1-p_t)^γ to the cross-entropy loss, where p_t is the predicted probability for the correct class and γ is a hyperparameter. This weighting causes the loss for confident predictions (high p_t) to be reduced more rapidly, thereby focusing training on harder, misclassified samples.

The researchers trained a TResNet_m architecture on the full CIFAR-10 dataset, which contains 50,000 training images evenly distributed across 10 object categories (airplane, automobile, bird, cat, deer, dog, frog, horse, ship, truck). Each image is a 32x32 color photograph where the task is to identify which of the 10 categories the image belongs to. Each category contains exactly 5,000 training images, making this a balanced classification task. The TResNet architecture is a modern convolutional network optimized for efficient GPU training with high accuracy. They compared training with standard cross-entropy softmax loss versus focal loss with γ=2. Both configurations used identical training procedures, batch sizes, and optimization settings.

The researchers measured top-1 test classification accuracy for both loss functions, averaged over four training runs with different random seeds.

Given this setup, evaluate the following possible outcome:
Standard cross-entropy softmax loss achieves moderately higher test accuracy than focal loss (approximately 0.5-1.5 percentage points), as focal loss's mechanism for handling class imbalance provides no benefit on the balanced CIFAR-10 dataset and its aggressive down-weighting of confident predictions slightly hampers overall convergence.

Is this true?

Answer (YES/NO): NO